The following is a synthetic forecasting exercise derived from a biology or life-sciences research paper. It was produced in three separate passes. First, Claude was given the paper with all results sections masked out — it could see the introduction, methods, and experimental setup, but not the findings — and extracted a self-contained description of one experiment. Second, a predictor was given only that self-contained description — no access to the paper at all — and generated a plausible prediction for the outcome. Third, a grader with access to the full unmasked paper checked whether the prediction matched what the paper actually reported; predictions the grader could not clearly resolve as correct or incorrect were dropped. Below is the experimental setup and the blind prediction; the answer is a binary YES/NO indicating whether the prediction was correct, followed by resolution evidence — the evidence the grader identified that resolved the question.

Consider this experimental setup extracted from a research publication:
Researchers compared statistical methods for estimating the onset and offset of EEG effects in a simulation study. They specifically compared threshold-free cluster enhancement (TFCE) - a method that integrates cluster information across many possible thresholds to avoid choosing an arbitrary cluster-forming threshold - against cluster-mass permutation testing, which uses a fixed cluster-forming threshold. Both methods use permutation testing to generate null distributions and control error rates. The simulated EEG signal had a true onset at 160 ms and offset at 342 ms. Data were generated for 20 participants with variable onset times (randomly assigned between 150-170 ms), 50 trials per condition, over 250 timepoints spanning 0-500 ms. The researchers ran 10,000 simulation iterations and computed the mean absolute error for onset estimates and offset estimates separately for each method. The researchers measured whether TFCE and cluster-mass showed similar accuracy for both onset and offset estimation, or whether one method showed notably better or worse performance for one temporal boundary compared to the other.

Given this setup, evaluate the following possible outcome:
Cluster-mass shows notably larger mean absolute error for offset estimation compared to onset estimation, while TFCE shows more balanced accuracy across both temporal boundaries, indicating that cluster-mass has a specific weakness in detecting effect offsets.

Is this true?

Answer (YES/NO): NO